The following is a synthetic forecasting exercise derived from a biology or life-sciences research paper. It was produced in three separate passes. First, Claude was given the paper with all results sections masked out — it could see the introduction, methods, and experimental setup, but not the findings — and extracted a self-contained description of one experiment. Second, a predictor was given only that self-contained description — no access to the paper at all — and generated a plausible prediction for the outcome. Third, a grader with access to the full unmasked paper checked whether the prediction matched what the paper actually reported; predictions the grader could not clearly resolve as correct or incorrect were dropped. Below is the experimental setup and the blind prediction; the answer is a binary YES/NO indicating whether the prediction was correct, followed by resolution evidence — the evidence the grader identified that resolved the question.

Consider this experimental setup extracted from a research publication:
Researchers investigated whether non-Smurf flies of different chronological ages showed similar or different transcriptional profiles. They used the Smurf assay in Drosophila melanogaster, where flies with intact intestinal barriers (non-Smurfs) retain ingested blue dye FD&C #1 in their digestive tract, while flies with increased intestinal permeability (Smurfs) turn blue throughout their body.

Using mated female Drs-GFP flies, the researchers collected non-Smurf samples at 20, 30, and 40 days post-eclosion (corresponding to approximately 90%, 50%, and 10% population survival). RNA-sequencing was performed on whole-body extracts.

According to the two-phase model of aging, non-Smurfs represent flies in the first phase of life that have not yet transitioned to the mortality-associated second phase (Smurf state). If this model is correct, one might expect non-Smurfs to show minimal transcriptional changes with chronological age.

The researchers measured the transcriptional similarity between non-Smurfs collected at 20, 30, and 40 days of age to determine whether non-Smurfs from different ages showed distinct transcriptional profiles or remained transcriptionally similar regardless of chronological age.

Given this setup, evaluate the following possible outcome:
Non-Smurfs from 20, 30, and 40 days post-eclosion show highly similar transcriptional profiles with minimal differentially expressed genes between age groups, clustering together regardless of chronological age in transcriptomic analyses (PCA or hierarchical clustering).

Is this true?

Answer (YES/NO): NO